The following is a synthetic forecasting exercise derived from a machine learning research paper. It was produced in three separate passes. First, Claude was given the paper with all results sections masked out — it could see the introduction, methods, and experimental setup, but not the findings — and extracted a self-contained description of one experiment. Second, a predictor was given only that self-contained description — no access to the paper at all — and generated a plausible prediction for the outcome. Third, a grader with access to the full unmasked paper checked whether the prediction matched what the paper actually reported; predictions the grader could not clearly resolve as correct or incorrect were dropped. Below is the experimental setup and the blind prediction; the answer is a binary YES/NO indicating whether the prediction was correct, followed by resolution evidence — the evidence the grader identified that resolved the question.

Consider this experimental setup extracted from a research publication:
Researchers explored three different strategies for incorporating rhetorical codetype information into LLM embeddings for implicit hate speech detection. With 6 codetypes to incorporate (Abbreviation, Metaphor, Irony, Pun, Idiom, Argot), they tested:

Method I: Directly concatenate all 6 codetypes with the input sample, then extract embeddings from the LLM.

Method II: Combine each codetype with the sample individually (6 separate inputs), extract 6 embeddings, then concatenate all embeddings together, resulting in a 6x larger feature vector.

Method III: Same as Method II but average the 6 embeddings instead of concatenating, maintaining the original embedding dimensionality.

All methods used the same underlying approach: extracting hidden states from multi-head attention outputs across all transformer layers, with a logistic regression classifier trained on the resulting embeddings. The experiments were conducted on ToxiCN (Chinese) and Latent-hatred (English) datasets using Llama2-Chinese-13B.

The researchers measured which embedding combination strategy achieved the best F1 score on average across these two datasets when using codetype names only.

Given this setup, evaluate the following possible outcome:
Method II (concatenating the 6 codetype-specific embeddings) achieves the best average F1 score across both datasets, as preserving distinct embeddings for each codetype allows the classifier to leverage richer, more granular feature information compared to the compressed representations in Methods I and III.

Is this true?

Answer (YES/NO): NO